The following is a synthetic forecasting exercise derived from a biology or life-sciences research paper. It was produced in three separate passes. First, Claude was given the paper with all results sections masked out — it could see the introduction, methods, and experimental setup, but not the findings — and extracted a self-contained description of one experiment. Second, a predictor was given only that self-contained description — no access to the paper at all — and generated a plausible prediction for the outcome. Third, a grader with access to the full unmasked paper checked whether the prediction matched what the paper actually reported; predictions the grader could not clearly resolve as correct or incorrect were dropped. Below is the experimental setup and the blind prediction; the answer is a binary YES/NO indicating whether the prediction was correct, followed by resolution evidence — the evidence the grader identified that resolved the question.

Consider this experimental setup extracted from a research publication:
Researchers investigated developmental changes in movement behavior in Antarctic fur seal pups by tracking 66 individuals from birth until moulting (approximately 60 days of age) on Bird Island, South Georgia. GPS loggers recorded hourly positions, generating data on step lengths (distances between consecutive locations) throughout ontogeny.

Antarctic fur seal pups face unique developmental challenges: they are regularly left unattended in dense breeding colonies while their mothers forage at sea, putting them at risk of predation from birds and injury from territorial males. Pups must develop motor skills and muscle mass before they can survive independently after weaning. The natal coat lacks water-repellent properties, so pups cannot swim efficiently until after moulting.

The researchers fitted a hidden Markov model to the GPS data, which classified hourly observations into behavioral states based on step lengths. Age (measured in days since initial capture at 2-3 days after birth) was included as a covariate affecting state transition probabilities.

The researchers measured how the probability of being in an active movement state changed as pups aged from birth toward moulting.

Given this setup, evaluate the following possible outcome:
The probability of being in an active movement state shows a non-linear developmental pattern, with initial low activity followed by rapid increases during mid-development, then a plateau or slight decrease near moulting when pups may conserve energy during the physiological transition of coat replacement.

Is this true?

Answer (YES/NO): NO